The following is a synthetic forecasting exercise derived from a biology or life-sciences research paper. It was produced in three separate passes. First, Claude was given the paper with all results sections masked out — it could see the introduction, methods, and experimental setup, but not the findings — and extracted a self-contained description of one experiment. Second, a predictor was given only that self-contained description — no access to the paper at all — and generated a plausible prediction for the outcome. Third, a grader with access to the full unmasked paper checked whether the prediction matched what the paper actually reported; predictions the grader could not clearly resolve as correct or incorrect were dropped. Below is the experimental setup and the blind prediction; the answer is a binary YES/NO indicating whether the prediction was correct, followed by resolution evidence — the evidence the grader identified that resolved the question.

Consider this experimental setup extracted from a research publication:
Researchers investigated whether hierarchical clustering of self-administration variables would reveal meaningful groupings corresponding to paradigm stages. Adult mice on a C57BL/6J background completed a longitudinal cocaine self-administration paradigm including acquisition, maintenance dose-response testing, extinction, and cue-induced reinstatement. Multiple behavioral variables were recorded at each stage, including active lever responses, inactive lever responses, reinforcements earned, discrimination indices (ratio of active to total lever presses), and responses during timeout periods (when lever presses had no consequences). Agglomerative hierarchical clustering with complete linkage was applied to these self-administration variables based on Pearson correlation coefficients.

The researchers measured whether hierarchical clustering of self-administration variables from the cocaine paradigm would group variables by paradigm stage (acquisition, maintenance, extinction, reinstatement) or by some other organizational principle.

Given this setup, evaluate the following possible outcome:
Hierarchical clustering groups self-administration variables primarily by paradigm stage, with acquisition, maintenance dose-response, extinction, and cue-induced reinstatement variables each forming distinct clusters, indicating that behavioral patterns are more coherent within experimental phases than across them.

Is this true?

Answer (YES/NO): NO